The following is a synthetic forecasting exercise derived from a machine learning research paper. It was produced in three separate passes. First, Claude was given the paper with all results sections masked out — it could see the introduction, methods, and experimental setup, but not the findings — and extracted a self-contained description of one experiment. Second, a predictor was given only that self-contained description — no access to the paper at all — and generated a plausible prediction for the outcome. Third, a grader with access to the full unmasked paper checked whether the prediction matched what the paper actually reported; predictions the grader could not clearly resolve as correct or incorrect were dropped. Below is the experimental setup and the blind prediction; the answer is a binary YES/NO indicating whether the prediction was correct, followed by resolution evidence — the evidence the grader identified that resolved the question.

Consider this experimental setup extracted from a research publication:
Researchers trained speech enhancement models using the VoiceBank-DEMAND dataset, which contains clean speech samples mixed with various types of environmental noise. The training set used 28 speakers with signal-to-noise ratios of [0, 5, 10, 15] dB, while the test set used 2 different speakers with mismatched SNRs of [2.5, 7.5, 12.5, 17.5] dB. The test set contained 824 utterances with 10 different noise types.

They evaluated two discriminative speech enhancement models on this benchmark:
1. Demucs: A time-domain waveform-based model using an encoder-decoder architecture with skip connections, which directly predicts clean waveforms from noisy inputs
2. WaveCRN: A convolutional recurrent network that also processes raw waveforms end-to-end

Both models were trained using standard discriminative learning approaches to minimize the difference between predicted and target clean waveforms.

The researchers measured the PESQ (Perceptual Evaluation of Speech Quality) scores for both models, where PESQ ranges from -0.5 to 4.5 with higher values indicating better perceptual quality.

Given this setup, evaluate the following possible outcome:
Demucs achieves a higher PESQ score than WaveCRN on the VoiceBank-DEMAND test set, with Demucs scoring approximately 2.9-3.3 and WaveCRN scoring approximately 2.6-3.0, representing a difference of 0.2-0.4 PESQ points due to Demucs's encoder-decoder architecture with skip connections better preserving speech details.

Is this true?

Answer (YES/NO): NO